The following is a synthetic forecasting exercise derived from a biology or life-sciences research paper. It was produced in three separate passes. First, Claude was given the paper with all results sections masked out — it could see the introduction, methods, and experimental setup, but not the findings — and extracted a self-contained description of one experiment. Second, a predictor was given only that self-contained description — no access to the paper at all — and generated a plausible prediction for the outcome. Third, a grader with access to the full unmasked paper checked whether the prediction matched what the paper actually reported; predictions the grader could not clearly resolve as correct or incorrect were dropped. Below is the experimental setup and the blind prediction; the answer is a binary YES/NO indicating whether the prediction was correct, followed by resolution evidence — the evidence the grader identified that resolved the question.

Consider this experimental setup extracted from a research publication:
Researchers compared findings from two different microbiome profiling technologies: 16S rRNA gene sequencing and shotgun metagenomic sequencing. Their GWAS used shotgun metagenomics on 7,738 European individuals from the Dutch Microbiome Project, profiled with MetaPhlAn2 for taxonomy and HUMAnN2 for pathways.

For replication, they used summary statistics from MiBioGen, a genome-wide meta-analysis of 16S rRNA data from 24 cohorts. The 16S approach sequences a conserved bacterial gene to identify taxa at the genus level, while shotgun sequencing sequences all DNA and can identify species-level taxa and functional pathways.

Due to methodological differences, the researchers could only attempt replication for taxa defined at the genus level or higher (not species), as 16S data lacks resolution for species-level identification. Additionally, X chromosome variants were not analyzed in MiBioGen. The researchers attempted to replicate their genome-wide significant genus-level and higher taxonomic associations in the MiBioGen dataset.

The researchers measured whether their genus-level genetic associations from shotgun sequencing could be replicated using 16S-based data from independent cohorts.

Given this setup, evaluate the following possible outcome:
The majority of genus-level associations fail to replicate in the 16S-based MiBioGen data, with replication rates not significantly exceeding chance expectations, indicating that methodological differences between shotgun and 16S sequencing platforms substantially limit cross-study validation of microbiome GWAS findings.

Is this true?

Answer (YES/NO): NO